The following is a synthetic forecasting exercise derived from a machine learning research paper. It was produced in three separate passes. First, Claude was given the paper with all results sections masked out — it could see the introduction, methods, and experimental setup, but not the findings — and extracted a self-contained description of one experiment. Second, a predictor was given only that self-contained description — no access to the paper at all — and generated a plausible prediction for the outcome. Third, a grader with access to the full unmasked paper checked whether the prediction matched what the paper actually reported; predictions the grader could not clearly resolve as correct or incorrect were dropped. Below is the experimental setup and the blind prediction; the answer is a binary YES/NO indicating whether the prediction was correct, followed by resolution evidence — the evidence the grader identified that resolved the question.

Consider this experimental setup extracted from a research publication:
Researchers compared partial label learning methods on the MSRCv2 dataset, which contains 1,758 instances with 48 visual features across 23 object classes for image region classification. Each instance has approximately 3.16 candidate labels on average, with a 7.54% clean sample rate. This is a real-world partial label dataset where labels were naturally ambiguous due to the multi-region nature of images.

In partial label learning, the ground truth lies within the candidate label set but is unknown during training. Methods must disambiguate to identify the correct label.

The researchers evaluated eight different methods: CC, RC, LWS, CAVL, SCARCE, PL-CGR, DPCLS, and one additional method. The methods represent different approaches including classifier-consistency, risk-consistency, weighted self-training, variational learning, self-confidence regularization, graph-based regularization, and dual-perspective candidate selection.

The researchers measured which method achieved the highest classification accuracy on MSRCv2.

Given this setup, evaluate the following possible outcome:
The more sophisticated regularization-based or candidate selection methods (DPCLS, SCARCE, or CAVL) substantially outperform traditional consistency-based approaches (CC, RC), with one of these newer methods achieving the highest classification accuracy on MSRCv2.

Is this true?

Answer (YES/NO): NO